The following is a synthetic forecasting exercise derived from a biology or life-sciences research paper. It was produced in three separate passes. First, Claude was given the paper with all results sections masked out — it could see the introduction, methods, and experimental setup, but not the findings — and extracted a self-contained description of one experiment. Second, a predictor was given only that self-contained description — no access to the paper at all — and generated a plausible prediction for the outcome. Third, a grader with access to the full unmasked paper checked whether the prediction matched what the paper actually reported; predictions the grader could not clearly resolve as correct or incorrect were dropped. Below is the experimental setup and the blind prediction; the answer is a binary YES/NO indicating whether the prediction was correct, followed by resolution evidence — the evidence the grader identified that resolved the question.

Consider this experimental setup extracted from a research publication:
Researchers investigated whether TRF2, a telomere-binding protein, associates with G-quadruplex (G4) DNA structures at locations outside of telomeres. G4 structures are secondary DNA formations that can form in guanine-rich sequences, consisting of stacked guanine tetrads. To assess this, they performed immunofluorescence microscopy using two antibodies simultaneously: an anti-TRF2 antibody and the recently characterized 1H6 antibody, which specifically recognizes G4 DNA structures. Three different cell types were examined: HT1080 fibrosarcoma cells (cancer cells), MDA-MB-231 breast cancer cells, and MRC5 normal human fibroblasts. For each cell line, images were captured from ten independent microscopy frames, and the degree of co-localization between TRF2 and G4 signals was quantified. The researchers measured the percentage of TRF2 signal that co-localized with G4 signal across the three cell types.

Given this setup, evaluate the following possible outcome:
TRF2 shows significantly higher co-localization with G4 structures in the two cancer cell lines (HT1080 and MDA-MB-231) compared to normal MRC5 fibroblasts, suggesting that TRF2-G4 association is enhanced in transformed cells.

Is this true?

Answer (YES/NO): NO